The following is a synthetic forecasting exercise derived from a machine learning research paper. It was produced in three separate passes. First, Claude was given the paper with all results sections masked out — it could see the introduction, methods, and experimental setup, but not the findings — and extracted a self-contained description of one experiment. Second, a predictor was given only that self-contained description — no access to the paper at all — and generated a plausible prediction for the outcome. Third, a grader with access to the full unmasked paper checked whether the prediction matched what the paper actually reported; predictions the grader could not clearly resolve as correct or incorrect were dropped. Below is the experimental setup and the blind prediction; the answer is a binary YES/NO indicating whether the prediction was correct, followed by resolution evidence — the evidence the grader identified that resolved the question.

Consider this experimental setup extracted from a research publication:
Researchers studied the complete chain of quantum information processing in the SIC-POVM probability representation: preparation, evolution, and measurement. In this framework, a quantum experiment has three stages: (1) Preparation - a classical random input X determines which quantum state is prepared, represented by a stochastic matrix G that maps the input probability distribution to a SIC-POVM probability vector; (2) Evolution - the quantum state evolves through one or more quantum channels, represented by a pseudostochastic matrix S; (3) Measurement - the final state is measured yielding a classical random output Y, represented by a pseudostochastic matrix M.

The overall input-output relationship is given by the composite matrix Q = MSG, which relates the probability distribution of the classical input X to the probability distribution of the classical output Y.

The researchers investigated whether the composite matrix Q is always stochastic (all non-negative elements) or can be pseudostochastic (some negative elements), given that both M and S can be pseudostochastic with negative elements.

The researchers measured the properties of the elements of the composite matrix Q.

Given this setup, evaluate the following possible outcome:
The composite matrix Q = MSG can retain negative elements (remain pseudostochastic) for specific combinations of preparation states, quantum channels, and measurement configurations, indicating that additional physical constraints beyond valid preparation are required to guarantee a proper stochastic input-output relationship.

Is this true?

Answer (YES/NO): NO